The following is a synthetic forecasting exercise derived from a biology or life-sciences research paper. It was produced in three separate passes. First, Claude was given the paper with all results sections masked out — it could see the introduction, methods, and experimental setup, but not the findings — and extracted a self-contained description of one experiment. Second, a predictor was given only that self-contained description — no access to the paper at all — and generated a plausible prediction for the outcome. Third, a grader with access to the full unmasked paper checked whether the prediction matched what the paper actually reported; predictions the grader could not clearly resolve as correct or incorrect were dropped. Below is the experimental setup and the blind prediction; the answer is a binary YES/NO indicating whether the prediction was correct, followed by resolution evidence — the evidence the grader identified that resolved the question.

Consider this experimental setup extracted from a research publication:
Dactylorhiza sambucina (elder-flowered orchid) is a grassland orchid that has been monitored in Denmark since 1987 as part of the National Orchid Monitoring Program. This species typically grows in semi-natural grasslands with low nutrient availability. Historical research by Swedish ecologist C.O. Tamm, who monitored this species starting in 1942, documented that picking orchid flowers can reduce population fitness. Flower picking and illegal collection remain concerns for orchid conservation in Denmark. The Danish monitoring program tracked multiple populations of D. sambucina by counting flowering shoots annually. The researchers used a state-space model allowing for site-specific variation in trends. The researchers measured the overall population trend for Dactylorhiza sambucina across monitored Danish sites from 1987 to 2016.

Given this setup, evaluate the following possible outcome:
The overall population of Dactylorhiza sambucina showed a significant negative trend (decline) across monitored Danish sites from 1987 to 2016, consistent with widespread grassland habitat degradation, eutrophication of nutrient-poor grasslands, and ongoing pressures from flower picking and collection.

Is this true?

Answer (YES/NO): NO